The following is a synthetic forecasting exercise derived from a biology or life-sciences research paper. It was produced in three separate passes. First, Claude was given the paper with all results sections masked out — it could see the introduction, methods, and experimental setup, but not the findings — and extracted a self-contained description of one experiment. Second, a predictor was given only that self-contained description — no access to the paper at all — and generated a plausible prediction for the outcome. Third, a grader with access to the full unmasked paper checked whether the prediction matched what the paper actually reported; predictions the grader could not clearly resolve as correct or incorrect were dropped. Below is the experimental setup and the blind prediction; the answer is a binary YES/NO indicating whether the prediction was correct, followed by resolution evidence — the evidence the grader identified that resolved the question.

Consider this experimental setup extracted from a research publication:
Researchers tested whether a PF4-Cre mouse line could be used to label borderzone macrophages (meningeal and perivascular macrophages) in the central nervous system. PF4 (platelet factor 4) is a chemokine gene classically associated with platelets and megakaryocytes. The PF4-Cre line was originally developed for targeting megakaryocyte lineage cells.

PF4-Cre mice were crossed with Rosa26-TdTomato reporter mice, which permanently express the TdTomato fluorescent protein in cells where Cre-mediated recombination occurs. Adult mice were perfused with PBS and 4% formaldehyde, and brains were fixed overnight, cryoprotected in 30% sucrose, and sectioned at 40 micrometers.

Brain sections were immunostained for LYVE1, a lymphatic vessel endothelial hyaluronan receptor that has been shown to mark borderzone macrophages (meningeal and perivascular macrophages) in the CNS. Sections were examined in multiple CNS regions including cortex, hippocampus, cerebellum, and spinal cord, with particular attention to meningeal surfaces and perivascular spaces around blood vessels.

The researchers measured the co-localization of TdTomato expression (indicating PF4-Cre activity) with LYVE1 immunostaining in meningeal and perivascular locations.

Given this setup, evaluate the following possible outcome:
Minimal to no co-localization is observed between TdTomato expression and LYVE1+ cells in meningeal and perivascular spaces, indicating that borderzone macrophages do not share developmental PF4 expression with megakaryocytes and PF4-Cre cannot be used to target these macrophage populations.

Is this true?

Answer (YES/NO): NO